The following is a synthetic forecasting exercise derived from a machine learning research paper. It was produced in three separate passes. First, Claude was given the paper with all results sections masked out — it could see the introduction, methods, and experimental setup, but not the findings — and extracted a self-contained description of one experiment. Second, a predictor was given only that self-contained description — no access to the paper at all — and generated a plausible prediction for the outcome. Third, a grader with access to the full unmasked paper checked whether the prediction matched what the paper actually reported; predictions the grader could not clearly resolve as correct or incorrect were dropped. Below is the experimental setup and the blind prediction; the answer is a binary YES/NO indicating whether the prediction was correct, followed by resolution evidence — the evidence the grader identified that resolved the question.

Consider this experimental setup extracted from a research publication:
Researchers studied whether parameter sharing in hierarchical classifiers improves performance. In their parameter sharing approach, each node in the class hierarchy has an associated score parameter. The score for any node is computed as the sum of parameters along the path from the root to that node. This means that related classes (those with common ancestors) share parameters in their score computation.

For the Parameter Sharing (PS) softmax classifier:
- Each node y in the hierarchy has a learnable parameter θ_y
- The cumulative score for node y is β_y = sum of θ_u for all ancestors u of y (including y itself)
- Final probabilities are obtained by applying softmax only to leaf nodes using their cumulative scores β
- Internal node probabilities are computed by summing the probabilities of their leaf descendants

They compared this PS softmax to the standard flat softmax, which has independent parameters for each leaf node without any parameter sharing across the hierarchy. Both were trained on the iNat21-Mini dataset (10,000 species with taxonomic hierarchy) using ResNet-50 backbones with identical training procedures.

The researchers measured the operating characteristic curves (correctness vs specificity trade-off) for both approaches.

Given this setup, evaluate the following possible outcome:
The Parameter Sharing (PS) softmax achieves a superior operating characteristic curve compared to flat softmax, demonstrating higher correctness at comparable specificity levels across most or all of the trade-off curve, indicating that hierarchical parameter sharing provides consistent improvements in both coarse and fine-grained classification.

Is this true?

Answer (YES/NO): YES